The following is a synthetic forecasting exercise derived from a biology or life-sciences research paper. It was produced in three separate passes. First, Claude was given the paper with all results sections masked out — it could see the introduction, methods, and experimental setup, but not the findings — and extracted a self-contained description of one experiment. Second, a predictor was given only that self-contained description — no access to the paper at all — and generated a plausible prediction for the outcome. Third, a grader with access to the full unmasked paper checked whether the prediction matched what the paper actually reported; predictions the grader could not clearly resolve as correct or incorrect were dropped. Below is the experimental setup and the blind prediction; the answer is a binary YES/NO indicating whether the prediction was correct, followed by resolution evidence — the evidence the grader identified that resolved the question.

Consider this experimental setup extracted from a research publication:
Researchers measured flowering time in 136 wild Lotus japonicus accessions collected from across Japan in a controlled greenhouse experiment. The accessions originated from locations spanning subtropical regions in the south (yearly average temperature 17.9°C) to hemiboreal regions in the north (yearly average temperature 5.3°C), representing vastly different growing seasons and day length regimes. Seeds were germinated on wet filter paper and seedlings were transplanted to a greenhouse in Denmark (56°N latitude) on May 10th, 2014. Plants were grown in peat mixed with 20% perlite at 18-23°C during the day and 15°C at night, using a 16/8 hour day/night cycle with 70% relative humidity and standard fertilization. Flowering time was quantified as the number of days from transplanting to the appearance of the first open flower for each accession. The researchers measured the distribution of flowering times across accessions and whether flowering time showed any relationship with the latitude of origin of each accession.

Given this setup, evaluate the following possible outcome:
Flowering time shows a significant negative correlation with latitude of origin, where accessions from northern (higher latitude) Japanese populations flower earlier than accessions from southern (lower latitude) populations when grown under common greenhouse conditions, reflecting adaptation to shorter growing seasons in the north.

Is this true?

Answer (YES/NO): NO